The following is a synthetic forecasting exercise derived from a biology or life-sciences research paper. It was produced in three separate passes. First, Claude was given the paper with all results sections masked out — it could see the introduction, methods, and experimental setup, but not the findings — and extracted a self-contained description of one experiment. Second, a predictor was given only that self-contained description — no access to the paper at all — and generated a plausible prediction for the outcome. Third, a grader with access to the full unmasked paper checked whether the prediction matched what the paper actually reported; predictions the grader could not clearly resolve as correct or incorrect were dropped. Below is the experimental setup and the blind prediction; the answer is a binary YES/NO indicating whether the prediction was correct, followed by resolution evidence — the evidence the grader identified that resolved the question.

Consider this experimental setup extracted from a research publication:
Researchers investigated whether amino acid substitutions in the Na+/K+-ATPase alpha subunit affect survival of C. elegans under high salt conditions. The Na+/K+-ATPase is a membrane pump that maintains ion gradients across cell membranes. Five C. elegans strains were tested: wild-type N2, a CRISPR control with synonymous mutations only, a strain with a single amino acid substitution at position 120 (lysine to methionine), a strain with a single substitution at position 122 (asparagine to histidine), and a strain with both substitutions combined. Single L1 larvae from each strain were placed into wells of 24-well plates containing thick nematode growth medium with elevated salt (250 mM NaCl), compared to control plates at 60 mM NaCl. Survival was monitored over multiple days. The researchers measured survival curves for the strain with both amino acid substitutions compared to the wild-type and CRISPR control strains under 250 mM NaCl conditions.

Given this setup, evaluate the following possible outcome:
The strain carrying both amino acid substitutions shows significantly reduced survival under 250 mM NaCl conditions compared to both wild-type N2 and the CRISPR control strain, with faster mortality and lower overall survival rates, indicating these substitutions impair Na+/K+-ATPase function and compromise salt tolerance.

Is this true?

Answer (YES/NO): NO